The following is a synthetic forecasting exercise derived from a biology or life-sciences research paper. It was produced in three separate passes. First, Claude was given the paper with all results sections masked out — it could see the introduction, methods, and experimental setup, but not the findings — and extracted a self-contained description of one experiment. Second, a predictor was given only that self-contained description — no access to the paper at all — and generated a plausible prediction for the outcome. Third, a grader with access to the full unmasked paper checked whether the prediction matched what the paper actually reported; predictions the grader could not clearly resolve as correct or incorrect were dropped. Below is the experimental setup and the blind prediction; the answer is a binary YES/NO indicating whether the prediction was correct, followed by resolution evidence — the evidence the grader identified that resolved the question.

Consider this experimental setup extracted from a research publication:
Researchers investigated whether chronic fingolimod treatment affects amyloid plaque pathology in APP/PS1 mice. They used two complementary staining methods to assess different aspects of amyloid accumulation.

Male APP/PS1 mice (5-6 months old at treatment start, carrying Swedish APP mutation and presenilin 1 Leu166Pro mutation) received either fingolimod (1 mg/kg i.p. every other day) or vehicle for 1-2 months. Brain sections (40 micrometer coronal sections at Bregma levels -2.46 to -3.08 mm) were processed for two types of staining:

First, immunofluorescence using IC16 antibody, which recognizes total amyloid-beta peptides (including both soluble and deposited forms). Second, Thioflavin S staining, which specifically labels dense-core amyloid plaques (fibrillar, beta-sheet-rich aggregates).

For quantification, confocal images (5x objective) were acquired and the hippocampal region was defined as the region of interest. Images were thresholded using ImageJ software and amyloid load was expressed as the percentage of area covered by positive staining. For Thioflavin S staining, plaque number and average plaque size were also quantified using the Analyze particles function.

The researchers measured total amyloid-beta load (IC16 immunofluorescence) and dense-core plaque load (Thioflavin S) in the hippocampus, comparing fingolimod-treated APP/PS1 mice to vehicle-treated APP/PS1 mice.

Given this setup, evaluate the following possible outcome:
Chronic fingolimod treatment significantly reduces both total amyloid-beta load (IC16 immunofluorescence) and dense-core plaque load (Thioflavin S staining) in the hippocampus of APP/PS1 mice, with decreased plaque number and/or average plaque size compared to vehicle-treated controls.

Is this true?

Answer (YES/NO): NO